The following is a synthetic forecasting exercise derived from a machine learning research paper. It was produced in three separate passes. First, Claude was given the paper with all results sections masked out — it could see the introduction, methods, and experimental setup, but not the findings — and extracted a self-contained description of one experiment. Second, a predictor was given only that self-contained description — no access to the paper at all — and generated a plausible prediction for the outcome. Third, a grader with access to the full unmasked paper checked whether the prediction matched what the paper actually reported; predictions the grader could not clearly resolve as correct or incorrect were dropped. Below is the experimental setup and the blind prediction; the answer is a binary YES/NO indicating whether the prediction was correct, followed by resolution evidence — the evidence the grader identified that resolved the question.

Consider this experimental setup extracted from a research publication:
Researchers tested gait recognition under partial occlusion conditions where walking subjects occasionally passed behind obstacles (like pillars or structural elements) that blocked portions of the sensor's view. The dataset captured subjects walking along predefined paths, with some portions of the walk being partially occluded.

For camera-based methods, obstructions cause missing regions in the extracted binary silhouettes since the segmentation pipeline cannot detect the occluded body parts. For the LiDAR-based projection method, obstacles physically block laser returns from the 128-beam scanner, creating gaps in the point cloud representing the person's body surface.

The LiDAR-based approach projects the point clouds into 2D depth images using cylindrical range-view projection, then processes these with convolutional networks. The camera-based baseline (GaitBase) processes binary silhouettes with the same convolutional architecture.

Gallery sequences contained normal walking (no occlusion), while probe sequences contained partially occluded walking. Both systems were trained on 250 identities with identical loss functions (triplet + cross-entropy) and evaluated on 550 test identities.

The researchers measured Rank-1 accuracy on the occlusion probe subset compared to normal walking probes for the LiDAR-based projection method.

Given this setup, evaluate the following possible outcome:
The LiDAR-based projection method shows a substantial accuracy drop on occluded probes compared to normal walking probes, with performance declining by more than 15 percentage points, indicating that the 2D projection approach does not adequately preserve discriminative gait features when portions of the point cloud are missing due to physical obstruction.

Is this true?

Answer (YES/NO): NO